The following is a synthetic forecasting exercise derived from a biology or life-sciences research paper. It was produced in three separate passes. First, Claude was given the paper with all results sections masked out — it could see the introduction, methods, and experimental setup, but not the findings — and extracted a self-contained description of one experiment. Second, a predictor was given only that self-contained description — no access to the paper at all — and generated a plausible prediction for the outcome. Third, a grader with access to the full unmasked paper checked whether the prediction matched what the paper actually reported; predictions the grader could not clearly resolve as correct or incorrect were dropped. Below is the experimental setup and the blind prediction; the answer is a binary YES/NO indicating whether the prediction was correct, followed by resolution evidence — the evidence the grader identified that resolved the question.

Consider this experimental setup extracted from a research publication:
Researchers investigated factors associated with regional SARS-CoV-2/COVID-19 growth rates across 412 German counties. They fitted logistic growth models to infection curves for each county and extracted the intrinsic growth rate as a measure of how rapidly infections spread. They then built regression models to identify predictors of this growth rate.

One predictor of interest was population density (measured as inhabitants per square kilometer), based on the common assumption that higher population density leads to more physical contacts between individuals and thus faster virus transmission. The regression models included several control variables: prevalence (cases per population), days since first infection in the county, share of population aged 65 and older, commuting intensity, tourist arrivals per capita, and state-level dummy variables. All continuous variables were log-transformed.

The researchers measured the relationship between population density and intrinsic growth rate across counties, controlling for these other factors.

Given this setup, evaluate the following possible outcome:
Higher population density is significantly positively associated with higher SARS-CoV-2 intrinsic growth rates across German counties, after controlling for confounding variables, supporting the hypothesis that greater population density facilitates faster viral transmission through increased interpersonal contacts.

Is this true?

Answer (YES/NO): NO